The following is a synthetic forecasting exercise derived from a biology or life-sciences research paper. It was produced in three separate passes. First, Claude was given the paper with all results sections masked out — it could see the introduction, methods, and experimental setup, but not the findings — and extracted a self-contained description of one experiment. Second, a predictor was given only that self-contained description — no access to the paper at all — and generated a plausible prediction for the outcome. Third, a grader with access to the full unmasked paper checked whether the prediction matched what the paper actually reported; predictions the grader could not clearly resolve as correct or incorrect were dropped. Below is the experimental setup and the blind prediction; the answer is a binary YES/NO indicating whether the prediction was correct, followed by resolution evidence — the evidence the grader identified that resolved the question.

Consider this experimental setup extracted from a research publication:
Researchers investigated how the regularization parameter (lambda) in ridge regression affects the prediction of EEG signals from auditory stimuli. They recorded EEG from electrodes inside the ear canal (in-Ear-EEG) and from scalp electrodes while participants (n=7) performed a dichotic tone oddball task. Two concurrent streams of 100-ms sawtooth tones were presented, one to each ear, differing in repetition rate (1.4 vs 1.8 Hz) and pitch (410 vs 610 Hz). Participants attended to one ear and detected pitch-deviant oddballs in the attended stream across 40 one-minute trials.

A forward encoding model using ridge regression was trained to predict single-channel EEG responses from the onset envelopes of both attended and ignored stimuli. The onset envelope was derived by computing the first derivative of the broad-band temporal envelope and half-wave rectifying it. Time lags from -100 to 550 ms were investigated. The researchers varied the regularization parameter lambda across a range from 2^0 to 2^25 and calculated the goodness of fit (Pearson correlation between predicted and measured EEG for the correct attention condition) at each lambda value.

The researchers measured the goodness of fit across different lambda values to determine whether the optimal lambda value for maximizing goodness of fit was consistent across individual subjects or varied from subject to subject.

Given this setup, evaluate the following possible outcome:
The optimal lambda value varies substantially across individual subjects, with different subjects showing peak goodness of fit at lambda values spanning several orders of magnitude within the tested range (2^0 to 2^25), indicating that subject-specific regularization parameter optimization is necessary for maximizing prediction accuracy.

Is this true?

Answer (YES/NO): NO